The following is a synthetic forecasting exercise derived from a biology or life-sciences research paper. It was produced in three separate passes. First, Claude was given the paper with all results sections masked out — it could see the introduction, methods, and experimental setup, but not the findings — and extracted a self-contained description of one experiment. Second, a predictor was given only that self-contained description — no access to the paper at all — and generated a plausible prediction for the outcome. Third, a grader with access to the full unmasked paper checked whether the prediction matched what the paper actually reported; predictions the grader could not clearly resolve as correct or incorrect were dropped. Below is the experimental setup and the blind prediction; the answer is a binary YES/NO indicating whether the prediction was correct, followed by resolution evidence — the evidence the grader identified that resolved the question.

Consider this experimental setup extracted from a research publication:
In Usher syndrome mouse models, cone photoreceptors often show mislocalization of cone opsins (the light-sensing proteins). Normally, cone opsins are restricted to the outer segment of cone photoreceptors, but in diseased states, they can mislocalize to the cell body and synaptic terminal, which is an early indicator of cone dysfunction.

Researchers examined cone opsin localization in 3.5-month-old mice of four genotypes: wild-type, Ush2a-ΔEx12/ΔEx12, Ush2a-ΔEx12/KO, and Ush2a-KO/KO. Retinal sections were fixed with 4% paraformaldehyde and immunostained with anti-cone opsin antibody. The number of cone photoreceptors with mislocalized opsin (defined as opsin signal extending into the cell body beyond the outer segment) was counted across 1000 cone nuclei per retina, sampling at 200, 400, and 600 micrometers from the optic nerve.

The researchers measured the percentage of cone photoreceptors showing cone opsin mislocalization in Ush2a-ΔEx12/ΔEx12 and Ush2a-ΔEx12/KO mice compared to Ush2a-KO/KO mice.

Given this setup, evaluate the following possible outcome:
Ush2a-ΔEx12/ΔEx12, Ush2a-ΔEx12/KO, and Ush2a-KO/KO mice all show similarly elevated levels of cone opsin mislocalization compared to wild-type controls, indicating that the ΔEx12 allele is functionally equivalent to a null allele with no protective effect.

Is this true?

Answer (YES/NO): NO